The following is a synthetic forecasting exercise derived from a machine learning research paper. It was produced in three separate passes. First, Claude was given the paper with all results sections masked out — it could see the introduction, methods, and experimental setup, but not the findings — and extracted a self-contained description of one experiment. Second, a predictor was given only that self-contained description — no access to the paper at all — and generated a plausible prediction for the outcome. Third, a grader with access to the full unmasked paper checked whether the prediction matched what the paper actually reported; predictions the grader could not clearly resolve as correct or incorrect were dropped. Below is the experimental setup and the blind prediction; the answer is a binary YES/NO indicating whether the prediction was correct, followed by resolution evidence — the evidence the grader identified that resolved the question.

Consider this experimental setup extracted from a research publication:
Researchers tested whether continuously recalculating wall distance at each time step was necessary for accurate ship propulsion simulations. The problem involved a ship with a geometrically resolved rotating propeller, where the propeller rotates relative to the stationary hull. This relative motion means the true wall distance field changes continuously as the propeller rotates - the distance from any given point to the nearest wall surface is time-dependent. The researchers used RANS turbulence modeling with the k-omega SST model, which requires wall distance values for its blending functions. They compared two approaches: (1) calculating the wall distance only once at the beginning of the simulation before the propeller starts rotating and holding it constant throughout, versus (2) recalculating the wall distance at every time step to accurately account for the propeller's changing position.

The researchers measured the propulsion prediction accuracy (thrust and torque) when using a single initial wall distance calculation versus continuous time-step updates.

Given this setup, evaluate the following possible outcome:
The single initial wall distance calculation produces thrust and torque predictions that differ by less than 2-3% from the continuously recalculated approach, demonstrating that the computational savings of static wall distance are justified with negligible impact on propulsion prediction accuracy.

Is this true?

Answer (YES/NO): YES